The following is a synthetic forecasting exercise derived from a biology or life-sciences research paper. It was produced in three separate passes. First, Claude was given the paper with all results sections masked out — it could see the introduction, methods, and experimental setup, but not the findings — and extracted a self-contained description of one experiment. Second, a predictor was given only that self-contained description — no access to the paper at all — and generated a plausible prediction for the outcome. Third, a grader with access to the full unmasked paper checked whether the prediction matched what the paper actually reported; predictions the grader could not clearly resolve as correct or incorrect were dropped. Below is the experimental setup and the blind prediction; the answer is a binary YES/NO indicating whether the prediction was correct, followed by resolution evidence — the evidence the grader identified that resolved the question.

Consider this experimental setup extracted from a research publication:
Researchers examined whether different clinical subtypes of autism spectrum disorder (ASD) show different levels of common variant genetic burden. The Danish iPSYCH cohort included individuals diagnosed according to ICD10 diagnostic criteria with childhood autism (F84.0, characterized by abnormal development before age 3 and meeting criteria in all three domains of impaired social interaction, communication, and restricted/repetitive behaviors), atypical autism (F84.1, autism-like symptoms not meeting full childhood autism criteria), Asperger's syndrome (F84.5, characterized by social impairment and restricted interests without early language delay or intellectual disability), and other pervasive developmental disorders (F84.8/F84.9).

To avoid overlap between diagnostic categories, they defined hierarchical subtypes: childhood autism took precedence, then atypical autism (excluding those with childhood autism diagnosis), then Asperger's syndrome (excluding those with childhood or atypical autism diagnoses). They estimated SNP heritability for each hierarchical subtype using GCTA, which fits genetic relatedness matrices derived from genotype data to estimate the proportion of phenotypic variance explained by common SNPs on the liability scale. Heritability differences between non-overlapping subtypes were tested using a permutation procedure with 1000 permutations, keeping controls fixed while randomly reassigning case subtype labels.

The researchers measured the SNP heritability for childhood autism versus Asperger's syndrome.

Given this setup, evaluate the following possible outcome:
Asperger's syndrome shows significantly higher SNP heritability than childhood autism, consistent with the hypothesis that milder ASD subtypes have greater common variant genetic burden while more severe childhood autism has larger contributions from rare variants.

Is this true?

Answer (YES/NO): YES